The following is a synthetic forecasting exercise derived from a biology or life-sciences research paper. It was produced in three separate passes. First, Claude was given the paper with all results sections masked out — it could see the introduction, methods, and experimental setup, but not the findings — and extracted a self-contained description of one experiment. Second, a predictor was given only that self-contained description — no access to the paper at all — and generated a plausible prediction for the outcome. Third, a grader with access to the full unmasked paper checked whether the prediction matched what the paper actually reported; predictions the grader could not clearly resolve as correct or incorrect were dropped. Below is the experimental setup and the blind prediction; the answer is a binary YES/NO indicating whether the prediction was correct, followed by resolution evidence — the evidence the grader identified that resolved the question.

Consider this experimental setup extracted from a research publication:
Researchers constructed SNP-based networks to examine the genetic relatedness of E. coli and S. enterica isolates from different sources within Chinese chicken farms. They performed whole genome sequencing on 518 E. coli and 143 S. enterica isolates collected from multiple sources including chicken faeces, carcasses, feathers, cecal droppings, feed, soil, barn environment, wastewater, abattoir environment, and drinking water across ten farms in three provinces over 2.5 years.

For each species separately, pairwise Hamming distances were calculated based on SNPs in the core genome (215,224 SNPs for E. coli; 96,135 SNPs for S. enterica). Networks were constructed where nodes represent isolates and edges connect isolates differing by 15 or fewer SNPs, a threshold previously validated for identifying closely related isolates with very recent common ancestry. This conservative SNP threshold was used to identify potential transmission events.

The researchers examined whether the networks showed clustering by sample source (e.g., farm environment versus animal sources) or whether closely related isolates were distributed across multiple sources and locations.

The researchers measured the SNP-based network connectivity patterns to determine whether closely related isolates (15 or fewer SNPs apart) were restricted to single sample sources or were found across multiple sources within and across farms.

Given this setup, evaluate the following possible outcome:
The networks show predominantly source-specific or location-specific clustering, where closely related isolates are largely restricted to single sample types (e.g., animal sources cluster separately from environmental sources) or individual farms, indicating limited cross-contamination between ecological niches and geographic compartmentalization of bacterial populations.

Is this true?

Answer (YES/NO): NO